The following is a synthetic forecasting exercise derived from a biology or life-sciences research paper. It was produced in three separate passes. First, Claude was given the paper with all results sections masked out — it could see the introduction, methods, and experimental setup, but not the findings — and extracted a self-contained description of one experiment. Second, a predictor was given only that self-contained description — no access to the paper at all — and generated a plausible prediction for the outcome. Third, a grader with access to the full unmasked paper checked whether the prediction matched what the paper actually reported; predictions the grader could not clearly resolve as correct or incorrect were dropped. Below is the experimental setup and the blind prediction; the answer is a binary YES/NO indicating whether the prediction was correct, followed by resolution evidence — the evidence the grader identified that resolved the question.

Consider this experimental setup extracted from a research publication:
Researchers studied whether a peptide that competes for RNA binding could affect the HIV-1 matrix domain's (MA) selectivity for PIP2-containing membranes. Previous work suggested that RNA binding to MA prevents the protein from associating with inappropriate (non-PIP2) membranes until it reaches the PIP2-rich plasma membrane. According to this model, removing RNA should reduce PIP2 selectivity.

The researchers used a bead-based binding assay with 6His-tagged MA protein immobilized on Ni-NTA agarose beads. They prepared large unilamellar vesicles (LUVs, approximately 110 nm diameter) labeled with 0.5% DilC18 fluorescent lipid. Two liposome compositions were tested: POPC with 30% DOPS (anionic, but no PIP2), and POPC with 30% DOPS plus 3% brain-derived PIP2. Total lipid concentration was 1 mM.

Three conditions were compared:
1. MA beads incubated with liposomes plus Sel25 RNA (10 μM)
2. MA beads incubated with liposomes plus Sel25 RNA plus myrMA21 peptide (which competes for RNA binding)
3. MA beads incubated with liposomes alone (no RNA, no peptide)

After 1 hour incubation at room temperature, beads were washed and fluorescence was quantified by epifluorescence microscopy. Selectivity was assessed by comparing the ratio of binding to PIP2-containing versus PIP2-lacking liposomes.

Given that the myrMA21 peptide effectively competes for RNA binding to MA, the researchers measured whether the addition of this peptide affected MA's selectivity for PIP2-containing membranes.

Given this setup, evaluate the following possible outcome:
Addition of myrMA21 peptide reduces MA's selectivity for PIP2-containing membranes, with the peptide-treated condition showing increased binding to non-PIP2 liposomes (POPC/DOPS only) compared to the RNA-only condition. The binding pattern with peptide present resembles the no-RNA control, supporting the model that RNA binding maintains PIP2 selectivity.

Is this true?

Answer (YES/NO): NO